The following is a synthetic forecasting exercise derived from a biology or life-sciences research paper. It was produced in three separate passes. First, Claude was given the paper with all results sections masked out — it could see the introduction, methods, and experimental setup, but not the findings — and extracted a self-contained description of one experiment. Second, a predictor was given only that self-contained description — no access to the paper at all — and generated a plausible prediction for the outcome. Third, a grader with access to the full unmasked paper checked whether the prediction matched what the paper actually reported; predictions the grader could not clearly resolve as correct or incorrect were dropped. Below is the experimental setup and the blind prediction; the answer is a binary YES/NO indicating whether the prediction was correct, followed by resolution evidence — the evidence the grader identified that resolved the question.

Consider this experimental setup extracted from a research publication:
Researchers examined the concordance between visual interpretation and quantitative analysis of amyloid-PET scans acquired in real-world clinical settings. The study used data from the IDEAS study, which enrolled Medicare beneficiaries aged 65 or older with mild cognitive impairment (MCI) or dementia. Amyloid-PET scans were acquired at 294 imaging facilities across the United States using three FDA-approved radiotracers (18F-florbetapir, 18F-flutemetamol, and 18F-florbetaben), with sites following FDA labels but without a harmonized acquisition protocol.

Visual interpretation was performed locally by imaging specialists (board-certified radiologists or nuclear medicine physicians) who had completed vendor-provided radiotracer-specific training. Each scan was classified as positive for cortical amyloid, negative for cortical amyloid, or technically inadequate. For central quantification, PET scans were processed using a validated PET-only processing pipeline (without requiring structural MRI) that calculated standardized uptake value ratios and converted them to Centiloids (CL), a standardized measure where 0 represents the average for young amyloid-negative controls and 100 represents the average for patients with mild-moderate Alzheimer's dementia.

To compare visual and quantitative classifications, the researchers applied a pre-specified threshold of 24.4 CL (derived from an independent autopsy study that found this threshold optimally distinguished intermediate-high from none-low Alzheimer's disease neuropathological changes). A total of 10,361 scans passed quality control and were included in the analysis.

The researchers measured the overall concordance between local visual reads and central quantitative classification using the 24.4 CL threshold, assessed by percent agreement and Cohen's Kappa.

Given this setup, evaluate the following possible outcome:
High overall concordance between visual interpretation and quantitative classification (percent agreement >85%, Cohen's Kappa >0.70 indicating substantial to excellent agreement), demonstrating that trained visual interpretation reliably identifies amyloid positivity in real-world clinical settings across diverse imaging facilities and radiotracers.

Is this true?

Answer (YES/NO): YES